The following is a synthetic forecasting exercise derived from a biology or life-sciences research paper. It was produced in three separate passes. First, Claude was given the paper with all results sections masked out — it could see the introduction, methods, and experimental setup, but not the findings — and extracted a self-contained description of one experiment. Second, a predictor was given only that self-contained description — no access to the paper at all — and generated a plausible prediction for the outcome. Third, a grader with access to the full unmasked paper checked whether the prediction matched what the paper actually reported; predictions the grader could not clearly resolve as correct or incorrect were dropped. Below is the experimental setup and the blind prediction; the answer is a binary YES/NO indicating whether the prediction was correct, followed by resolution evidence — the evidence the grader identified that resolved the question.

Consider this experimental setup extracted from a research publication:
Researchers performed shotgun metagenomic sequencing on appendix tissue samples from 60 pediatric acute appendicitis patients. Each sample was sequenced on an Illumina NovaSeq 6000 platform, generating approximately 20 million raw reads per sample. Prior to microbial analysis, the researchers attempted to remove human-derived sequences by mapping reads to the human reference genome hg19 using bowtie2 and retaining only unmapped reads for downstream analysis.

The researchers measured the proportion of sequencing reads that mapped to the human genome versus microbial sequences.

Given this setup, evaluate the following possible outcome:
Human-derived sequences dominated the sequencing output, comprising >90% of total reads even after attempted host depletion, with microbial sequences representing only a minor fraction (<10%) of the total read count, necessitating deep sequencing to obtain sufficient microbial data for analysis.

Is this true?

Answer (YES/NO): YES